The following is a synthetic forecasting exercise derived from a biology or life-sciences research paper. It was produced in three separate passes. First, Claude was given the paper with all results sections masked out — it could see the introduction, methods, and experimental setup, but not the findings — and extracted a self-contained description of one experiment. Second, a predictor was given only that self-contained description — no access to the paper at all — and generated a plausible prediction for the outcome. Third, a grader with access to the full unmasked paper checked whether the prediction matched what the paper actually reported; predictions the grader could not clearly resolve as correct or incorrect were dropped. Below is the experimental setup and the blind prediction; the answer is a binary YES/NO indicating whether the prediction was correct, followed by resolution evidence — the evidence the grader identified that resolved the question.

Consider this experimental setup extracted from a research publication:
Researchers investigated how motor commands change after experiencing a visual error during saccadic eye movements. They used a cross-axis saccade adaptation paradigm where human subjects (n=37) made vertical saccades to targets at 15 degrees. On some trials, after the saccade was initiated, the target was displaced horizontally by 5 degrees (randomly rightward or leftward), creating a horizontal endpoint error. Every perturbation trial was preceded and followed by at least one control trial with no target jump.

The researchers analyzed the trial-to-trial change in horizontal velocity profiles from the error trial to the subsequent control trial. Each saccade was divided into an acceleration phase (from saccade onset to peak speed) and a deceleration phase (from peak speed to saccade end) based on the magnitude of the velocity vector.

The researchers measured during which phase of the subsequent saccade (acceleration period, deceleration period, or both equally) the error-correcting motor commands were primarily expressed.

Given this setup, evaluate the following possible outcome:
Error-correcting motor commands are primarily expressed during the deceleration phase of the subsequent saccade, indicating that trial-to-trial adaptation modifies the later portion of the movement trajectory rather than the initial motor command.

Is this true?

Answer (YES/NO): YES